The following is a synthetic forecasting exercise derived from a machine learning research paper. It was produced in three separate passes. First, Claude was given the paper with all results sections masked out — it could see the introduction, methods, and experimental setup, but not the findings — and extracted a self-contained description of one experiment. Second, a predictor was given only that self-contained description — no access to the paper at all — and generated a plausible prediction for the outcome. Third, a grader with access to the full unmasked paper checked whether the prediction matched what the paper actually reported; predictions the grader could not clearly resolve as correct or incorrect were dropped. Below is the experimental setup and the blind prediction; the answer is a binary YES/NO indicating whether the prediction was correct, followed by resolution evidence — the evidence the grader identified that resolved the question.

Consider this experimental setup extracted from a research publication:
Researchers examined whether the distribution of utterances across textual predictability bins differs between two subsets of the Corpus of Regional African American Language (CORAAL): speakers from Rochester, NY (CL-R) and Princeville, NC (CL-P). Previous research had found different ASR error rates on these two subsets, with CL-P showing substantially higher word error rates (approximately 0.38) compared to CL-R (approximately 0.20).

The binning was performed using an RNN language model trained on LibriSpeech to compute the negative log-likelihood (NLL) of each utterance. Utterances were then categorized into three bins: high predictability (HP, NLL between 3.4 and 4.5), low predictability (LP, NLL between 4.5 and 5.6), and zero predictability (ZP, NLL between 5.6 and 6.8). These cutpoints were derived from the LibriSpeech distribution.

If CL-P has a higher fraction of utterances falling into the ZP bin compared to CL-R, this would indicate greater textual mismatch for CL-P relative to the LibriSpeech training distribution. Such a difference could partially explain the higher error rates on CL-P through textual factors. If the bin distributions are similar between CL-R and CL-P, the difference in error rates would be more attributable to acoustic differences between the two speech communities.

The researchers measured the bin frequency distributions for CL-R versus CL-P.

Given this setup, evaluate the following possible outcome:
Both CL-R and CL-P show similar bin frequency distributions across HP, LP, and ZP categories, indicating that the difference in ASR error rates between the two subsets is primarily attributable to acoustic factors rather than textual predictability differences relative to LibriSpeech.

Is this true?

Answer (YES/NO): YES